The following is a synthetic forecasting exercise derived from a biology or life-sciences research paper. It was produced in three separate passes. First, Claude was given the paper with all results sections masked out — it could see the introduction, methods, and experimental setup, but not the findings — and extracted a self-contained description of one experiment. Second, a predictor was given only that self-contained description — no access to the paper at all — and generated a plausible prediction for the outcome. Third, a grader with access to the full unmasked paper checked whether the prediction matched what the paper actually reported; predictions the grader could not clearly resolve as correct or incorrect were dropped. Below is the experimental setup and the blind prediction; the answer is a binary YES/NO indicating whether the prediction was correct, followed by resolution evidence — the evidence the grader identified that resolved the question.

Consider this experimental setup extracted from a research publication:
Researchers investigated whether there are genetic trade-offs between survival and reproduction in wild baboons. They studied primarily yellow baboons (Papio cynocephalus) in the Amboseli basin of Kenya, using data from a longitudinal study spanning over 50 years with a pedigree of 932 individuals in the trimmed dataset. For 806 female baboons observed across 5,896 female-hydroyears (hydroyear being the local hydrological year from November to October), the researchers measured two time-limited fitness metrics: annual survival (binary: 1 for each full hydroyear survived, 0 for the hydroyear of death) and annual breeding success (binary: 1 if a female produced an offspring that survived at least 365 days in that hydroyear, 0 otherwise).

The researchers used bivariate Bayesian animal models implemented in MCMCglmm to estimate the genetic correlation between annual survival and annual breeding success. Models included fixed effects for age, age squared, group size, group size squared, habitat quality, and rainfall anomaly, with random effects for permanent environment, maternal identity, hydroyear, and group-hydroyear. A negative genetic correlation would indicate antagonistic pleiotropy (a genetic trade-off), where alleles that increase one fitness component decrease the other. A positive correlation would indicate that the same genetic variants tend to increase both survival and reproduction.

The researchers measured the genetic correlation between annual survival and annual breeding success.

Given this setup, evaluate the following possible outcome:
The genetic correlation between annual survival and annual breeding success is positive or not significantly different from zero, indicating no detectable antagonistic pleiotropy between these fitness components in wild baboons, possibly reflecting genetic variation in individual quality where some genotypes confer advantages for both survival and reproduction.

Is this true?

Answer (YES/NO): YES